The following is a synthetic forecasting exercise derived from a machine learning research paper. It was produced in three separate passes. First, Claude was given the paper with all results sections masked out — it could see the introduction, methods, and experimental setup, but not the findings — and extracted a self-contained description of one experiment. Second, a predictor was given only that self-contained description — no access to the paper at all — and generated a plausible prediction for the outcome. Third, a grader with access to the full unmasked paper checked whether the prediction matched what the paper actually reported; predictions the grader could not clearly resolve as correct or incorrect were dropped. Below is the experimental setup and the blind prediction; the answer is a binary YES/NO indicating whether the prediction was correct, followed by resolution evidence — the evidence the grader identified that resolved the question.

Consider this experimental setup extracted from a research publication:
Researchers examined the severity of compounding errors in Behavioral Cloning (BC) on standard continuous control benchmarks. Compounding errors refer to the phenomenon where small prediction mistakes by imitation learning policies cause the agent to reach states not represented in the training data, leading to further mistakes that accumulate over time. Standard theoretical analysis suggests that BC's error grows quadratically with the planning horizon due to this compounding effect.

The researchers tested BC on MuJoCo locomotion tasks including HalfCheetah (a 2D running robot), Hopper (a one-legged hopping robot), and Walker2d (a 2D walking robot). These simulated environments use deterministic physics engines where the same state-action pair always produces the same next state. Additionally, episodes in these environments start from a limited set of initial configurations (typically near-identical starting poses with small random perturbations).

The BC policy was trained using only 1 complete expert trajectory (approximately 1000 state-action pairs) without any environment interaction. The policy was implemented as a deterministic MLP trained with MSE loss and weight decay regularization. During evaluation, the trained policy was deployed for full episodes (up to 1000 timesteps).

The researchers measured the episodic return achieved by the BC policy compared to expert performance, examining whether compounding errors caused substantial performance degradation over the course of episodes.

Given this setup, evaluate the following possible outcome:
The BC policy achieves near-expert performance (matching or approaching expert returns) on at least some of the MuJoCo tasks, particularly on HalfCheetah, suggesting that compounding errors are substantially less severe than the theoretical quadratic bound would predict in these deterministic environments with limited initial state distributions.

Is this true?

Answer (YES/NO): YES